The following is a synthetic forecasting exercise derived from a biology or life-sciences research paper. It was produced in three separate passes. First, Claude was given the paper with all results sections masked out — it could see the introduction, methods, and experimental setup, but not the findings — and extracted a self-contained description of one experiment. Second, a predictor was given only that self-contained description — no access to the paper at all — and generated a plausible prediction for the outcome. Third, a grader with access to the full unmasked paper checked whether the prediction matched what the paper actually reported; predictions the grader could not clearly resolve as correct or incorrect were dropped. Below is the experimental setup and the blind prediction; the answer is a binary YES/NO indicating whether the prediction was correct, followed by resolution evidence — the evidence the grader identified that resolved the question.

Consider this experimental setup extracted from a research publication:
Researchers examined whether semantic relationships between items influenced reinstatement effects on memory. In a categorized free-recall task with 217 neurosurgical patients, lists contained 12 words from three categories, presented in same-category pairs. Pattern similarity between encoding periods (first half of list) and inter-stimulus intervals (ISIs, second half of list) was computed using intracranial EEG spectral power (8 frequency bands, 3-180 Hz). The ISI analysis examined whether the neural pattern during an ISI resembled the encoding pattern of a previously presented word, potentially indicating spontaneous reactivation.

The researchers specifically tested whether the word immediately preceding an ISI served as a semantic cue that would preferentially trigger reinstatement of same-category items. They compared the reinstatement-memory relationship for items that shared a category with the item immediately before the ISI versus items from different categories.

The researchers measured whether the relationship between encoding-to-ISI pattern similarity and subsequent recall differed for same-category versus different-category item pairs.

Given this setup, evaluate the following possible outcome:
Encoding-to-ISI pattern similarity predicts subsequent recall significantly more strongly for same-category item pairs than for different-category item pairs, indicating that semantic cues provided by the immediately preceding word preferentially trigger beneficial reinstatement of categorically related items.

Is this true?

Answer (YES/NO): NO